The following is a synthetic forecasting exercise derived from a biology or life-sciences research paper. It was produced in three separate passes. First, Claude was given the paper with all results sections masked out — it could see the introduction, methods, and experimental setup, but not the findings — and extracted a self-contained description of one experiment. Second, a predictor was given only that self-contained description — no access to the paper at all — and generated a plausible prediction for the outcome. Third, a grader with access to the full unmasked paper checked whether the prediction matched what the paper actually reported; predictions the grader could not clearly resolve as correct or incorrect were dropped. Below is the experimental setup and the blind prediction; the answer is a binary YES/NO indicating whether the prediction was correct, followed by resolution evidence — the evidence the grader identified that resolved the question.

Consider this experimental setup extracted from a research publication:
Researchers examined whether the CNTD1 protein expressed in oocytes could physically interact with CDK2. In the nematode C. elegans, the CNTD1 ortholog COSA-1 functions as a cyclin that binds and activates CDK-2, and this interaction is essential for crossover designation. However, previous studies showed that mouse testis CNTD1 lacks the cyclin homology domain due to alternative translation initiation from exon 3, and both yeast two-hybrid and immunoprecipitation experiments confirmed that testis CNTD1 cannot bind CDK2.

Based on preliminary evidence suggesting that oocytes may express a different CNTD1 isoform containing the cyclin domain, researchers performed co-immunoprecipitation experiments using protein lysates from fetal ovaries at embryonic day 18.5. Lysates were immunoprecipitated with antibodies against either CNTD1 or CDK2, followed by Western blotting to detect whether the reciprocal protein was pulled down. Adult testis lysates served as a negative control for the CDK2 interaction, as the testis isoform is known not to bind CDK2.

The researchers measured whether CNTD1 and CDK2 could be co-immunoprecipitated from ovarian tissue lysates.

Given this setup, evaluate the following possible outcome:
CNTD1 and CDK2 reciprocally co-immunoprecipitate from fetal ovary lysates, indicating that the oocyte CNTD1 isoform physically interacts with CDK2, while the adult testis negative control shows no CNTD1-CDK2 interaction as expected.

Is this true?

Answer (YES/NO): NO